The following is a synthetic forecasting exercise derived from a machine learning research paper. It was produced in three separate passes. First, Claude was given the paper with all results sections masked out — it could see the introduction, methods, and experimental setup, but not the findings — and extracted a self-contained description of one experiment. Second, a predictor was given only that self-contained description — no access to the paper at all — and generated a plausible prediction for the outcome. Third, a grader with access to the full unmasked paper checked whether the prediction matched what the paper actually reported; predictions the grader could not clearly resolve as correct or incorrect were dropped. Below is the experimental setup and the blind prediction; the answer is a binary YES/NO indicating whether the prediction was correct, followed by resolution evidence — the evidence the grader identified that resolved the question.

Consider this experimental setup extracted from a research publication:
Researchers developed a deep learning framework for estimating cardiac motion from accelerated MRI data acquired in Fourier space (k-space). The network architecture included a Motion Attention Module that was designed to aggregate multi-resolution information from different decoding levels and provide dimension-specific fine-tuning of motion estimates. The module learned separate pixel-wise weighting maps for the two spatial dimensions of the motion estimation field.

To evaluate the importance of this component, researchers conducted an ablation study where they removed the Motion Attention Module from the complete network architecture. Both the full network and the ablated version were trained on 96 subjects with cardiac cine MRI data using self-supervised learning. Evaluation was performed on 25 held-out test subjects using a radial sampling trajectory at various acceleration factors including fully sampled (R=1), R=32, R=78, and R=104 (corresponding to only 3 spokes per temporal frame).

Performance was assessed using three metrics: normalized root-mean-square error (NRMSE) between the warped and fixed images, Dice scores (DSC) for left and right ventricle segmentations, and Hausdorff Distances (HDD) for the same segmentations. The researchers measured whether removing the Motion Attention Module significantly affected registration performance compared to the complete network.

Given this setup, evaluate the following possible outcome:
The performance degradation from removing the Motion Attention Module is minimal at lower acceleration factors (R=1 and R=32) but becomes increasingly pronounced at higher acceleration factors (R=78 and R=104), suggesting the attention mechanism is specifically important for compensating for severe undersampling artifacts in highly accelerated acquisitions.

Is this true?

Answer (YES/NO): NO